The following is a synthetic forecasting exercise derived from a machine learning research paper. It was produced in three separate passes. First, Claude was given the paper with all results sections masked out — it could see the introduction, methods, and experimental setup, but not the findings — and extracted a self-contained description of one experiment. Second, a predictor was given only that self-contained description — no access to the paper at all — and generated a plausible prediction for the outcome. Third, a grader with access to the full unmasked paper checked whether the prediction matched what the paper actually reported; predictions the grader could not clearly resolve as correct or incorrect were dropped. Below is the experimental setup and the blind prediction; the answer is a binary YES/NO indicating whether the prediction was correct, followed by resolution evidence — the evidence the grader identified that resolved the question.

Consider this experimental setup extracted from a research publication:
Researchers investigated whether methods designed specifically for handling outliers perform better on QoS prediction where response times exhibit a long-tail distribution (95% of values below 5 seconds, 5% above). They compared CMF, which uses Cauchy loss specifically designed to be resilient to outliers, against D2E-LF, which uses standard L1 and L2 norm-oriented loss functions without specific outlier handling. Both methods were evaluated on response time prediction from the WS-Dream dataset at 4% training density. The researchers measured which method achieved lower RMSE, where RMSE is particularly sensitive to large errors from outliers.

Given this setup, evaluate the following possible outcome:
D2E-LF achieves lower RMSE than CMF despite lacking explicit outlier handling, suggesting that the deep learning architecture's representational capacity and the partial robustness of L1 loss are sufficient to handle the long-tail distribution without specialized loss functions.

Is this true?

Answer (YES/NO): NO